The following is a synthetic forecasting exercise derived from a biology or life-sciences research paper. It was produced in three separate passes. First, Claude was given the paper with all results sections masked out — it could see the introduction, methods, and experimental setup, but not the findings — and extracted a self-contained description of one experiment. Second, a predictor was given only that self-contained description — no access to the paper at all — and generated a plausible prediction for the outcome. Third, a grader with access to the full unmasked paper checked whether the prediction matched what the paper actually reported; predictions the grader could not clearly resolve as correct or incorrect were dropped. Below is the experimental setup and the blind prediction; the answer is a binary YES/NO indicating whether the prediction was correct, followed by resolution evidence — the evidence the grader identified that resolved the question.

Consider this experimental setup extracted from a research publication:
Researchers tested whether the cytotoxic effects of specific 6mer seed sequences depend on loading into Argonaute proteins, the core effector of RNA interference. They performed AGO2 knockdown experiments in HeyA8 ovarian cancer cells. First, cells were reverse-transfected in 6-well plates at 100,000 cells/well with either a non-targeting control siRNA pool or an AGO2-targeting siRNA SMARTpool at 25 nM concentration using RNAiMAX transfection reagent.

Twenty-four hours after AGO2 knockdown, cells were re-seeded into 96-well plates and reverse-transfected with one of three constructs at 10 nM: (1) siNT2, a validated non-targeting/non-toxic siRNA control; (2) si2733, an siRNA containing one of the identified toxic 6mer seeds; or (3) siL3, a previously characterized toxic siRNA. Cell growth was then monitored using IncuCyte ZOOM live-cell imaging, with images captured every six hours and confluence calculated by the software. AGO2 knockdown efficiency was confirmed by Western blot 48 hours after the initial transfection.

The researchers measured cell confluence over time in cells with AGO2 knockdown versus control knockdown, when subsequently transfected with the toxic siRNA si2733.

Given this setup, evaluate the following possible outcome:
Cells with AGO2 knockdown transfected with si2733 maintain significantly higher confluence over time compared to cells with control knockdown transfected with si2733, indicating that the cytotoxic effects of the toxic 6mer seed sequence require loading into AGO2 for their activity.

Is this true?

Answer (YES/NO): YES